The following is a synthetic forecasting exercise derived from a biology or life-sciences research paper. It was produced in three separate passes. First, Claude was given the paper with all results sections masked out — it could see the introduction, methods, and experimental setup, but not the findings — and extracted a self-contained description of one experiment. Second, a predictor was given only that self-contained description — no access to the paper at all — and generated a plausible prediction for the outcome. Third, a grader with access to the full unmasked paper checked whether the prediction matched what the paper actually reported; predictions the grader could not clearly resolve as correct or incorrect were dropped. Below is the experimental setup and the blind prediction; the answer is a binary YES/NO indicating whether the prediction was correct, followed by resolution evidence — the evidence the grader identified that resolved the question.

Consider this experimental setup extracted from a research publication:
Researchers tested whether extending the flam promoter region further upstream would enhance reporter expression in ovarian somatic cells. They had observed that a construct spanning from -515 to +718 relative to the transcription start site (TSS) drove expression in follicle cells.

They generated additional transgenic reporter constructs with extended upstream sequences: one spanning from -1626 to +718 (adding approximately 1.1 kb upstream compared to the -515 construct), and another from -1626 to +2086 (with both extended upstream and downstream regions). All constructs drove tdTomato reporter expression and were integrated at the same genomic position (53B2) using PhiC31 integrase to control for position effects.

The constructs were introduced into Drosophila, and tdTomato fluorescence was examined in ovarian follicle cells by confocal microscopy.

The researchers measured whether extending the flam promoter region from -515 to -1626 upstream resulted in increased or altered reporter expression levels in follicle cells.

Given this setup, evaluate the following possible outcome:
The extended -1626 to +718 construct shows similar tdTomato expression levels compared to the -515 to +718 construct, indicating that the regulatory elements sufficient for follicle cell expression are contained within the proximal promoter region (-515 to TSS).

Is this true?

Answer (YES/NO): NO